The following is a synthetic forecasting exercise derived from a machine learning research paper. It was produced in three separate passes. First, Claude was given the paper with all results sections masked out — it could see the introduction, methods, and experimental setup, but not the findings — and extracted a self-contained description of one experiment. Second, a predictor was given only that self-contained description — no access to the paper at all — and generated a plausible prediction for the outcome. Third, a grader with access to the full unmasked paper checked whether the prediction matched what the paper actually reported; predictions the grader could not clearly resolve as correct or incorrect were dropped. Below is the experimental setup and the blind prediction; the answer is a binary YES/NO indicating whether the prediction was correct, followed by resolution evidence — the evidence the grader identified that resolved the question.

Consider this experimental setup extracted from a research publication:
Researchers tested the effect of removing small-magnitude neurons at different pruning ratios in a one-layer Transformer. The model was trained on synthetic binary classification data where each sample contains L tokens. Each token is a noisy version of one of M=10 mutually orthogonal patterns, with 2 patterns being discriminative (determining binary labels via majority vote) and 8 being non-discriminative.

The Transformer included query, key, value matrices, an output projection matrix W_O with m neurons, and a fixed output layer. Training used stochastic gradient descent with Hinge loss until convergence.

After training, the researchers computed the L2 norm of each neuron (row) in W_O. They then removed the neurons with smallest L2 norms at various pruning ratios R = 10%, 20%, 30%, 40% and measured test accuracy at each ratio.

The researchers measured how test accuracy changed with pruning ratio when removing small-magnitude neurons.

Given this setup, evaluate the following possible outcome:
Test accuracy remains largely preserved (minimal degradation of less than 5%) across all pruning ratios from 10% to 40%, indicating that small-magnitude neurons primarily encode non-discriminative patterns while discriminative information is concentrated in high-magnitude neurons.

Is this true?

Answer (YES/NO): YES